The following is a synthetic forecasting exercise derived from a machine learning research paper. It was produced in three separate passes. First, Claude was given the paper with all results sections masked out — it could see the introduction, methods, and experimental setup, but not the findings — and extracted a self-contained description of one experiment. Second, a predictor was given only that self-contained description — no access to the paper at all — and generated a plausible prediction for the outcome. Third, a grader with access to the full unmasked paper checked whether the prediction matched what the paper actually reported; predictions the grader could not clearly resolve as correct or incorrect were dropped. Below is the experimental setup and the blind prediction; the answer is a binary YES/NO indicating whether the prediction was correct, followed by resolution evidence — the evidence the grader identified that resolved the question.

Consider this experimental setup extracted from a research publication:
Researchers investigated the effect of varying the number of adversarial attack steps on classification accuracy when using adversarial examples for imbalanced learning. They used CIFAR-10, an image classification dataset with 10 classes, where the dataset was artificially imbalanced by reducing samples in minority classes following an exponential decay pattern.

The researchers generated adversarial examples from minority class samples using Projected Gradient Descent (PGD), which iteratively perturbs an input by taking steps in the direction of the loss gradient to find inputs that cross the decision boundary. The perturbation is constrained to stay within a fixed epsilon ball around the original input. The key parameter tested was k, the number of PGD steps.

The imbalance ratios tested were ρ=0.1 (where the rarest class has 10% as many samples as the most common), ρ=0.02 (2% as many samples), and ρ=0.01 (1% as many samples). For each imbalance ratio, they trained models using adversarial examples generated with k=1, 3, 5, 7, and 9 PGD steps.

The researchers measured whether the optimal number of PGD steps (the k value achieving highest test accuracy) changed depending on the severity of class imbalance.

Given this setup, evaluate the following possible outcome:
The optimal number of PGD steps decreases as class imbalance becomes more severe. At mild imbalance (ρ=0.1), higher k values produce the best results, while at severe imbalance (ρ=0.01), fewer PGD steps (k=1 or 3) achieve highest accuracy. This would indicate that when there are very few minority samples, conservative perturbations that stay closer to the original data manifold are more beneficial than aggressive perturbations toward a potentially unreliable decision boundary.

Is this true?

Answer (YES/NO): NO